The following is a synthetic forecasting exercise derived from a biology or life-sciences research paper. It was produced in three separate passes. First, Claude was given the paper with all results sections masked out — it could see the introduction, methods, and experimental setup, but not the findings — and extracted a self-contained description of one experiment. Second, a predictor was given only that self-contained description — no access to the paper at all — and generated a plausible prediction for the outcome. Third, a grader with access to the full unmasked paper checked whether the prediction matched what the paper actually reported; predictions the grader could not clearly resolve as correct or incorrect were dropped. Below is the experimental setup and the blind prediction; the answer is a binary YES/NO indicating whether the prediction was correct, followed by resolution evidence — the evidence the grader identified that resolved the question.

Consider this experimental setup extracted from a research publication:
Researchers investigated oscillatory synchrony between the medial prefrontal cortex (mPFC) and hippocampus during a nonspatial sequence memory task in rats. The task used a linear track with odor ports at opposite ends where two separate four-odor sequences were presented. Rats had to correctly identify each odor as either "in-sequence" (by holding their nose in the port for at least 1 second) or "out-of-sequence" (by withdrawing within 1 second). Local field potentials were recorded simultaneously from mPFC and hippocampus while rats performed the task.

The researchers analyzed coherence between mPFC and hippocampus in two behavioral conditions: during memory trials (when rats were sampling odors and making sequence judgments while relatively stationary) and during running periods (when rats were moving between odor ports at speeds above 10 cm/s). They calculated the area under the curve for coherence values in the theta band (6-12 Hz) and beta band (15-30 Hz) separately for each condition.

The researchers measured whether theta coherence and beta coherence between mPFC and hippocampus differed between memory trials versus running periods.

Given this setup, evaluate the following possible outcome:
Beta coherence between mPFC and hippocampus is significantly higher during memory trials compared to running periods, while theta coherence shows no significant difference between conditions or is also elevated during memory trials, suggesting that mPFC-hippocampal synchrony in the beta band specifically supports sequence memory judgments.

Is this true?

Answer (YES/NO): YES